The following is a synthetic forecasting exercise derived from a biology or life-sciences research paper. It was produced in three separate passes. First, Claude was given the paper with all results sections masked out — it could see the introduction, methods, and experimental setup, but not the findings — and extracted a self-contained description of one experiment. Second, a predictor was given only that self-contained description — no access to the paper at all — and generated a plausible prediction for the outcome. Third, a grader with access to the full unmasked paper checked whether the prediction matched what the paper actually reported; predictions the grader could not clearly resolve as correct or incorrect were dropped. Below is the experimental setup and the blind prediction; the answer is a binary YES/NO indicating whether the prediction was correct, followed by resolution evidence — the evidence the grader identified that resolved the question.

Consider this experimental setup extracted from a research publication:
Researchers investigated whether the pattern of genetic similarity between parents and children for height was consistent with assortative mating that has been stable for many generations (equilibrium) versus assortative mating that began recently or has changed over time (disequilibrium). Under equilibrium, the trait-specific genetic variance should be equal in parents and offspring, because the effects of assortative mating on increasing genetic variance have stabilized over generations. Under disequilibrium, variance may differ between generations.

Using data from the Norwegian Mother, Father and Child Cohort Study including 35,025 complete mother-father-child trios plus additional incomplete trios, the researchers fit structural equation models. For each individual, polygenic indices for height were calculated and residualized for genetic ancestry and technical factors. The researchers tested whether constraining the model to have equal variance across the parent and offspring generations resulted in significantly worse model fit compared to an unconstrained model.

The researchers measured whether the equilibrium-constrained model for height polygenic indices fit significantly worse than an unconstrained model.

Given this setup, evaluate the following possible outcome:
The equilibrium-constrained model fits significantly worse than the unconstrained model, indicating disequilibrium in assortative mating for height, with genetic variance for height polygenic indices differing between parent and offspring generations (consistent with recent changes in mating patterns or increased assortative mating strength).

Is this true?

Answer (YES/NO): NO